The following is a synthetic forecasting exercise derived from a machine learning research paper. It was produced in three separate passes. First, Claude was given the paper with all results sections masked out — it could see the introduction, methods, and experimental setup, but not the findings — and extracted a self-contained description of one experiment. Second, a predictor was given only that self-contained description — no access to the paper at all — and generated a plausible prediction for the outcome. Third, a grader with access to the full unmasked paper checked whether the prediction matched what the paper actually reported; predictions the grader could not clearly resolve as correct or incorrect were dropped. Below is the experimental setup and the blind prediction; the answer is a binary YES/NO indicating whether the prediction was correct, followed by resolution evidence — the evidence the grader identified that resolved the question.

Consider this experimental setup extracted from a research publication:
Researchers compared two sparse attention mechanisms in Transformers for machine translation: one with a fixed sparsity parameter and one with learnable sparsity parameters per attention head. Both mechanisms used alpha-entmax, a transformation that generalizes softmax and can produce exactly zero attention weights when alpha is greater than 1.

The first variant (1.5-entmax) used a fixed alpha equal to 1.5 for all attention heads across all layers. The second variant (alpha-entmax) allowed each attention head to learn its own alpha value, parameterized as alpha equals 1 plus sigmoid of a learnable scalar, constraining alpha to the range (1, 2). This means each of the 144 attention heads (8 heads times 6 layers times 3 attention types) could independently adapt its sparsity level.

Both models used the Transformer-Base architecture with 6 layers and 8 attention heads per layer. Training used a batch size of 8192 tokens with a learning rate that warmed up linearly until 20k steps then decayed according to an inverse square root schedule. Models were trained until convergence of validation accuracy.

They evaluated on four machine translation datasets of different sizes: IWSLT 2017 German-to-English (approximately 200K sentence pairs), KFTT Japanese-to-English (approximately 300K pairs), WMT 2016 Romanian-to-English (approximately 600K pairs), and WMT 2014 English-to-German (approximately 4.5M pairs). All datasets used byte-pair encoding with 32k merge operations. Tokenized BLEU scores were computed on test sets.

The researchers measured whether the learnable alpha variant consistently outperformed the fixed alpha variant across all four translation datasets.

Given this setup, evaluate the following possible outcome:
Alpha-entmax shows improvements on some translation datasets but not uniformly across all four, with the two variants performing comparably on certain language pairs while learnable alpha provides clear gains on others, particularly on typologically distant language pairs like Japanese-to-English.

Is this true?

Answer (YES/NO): NO